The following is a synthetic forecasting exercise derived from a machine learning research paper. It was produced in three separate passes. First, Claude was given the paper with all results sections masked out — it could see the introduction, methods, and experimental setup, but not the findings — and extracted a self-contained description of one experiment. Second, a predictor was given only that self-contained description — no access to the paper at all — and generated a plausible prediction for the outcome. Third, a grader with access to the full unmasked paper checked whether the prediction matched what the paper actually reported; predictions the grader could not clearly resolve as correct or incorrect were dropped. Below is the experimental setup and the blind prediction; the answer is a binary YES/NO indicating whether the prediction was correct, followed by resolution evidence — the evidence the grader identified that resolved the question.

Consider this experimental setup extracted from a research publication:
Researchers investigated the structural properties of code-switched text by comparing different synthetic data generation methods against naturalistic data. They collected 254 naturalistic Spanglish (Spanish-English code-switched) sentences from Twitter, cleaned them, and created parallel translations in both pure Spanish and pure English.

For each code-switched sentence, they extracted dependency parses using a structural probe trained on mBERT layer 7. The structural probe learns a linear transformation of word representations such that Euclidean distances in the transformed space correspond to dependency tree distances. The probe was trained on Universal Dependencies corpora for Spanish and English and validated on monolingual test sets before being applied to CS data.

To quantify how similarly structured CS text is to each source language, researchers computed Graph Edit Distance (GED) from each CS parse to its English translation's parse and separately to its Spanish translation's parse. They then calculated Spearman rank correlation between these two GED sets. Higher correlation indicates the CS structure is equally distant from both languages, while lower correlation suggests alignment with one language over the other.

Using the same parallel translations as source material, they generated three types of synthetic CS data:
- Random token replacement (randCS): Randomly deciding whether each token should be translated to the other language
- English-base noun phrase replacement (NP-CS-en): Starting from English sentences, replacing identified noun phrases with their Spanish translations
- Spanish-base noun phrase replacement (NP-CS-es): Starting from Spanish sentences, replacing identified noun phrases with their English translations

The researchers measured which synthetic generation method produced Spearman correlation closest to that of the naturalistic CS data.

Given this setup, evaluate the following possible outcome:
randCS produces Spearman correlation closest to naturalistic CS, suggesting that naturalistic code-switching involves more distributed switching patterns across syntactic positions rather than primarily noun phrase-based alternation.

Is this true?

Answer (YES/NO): NO